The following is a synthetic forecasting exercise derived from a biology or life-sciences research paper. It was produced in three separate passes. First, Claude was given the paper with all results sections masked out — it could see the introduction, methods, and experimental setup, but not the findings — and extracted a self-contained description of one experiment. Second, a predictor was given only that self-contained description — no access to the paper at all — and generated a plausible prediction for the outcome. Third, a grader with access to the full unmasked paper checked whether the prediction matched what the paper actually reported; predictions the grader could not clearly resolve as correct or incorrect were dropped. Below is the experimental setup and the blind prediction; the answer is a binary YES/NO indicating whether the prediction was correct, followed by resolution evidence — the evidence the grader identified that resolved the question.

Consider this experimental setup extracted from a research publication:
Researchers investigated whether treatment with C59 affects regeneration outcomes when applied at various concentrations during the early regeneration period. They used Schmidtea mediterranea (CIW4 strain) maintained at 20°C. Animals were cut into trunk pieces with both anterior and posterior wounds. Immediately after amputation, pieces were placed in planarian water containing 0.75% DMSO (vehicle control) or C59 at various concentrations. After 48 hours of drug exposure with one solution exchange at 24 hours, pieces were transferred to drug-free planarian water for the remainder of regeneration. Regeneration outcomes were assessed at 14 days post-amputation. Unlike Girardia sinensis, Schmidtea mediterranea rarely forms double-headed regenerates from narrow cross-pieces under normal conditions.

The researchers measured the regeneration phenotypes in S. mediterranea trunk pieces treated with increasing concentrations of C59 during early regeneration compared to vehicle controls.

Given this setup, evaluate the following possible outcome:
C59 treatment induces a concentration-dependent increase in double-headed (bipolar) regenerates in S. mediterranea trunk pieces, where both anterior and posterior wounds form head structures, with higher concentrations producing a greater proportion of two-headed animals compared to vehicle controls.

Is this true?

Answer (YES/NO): YES